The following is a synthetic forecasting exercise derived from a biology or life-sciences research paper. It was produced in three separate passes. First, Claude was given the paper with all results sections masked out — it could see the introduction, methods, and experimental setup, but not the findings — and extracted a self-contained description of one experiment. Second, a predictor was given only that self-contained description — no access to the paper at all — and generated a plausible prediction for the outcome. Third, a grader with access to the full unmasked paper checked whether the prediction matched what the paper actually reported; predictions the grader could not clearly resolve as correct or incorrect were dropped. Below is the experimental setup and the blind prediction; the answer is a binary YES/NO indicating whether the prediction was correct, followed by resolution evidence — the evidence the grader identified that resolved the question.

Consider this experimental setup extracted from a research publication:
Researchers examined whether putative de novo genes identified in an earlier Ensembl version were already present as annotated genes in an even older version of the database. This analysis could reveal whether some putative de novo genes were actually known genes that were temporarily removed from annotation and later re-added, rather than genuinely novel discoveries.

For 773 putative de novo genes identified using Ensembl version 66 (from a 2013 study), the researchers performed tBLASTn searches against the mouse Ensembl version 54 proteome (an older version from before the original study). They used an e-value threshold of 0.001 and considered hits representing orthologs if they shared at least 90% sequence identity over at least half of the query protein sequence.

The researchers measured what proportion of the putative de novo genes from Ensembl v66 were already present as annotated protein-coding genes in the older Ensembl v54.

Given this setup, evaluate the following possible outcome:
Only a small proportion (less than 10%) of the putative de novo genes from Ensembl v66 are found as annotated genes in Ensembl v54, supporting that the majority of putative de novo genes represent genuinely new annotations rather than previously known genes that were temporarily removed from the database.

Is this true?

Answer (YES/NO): NO